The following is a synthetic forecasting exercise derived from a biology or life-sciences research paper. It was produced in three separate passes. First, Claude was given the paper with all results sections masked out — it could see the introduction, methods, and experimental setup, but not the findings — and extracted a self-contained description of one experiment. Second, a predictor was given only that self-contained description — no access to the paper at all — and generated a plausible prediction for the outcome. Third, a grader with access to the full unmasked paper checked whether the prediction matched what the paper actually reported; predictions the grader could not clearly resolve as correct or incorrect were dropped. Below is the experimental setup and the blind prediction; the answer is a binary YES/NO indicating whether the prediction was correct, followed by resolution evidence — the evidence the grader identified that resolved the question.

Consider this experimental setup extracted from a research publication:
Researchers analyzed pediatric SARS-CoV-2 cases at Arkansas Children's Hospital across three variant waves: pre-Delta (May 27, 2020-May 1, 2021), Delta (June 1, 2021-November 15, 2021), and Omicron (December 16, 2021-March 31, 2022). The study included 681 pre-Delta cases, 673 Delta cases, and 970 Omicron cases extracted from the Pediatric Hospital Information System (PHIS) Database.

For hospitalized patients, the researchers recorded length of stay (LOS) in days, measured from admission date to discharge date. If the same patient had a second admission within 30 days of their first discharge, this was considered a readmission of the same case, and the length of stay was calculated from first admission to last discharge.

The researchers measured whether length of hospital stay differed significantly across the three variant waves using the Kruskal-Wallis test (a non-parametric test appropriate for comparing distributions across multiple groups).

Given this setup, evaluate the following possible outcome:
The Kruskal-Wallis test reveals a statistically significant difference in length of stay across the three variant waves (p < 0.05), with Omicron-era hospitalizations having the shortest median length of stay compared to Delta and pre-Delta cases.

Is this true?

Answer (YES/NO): NO